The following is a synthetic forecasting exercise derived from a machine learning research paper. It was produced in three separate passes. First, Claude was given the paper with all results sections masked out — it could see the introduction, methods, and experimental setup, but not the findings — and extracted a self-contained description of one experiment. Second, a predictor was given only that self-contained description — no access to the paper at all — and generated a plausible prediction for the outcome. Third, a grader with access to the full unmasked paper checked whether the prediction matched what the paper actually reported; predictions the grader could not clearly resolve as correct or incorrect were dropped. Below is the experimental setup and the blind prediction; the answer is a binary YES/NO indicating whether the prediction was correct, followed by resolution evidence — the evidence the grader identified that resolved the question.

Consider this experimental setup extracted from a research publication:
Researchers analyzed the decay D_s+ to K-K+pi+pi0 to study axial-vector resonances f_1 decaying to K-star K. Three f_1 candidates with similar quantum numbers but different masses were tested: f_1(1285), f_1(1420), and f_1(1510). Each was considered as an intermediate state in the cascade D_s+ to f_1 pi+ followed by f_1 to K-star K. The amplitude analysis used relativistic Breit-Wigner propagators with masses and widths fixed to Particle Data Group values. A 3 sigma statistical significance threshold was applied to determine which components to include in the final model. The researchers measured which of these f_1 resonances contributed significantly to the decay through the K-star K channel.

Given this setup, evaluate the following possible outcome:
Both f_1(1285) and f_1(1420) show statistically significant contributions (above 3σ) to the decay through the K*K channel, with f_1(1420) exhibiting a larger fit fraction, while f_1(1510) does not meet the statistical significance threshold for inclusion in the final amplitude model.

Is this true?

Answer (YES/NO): NO